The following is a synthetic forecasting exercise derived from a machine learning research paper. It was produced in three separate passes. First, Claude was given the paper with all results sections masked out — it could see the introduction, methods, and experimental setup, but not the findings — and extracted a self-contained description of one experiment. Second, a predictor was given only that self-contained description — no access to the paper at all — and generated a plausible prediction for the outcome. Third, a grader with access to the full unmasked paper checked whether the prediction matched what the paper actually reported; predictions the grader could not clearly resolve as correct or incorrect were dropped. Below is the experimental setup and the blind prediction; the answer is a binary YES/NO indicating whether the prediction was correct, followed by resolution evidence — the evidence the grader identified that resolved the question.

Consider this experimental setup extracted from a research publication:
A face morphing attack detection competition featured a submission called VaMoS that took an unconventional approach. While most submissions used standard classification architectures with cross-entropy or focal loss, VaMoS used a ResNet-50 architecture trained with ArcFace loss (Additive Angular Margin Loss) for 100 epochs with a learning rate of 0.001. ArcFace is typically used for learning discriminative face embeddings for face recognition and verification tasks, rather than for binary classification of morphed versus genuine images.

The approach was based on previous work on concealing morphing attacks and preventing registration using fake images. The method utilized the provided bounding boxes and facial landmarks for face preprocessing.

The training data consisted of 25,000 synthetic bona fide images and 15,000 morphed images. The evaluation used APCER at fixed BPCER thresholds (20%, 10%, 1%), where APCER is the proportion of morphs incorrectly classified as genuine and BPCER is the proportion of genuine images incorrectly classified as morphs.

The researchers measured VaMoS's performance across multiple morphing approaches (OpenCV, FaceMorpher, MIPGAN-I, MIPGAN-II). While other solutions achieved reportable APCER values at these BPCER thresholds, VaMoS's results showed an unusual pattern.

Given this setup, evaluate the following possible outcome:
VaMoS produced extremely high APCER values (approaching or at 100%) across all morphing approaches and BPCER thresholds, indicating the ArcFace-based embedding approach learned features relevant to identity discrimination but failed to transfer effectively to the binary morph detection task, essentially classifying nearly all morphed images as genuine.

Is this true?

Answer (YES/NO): NO